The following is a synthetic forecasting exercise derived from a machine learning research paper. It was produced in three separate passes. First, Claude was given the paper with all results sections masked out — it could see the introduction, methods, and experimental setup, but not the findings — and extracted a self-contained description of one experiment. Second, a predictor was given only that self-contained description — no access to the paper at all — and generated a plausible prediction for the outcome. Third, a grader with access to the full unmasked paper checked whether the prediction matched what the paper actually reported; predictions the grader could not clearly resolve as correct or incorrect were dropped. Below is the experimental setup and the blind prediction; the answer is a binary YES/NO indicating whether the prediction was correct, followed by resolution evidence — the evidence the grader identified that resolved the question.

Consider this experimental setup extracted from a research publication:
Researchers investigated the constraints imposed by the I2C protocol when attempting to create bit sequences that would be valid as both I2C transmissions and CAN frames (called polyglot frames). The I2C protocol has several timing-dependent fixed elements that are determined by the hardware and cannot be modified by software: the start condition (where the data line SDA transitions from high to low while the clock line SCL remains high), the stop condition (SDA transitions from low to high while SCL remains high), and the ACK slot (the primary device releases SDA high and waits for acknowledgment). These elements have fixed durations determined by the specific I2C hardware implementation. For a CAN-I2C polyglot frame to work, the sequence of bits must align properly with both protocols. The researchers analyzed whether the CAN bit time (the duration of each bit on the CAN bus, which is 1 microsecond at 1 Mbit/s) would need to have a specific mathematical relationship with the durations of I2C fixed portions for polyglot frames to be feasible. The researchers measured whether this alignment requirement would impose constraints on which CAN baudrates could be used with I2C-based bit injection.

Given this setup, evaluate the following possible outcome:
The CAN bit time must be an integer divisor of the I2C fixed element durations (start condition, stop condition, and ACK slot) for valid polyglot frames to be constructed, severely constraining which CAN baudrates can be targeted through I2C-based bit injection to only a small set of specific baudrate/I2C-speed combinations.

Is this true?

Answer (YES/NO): YES